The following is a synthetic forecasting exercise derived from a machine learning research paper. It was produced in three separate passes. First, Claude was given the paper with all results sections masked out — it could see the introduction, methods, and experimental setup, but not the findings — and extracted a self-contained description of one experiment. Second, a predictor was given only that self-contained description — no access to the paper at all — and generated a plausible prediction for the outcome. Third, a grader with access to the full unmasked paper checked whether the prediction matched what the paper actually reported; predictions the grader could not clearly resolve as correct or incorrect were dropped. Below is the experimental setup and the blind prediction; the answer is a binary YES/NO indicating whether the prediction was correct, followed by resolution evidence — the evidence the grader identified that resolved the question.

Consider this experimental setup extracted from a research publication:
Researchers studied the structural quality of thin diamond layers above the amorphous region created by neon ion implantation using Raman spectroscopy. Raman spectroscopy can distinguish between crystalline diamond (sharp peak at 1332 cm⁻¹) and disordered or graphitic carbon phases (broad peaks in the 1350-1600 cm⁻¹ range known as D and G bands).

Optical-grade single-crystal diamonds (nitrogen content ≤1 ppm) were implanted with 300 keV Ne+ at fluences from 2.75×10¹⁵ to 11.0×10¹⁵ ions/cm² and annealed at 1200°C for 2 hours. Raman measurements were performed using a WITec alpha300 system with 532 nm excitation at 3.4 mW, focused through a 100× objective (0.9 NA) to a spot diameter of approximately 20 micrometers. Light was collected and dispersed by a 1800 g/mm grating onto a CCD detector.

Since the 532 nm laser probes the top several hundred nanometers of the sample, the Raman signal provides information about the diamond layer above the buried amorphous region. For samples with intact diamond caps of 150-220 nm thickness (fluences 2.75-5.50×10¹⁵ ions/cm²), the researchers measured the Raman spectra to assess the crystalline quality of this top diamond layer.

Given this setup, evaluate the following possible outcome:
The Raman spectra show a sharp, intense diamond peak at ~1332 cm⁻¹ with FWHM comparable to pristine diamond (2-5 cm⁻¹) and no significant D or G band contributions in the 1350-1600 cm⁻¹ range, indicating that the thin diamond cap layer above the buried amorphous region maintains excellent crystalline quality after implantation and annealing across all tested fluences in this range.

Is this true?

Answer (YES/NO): NO